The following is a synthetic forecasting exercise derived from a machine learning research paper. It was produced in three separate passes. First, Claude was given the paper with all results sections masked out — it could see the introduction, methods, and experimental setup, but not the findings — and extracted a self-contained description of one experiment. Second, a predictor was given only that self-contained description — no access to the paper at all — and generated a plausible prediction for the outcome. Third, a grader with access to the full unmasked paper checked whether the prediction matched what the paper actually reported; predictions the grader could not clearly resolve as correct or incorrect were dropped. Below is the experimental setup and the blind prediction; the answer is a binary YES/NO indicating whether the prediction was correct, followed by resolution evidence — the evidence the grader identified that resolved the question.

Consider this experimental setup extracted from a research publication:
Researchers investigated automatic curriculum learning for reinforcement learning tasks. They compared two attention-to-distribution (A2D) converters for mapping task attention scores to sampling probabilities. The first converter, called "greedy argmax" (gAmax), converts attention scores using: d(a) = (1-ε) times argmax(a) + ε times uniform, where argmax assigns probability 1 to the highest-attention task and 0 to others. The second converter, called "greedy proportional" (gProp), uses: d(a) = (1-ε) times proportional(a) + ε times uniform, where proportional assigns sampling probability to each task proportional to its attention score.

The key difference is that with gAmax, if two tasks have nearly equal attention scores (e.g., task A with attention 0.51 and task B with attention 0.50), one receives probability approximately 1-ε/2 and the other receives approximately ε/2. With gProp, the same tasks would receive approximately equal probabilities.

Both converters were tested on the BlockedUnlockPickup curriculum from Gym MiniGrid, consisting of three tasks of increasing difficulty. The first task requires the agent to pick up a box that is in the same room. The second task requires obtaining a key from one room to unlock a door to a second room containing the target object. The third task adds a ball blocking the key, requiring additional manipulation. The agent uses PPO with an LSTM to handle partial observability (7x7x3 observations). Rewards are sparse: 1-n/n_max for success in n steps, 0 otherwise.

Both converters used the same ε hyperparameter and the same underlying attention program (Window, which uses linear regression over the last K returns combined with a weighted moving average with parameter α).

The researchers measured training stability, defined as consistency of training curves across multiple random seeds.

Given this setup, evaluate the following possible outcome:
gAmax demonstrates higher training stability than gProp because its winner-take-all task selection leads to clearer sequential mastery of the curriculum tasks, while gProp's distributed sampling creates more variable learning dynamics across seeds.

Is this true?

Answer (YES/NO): NO